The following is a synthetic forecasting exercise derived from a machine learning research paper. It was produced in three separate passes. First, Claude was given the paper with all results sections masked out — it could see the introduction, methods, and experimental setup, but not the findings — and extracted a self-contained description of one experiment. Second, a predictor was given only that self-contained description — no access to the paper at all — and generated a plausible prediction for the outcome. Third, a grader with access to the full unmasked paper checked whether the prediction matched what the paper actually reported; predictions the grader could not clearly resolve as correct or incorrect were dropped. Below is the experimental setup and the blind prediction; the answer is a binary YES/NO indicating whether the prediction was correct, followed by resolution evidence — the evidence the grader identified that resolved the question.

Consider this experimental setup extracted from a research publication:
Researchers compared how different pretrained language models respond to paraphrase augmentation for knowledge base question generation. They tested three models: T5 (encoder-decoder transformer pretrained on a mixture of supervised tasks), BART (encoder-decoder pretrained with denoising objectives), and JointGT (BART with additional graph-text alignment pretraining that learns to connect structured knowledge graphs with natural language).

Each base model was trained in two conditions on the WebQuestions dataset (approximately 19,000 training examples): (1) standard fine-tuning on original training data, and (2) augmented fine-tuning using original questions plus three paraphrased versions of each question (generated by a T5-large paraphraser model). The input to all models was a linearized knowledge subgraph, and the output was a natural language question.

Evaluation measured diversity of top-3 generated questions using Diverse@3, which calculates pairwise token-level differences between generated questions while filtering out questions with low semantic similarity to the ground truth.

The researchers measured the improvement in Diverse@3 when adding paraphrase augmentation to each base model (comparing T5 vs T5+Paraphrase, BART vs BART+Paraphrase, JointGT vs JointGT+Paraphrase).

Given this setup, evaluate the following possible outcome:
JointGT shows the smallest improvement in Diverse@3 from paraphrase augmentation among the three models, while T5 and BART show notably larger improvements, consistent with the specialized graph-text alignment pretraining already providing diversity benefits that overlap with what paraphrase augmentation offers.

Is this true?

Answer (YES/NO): NO